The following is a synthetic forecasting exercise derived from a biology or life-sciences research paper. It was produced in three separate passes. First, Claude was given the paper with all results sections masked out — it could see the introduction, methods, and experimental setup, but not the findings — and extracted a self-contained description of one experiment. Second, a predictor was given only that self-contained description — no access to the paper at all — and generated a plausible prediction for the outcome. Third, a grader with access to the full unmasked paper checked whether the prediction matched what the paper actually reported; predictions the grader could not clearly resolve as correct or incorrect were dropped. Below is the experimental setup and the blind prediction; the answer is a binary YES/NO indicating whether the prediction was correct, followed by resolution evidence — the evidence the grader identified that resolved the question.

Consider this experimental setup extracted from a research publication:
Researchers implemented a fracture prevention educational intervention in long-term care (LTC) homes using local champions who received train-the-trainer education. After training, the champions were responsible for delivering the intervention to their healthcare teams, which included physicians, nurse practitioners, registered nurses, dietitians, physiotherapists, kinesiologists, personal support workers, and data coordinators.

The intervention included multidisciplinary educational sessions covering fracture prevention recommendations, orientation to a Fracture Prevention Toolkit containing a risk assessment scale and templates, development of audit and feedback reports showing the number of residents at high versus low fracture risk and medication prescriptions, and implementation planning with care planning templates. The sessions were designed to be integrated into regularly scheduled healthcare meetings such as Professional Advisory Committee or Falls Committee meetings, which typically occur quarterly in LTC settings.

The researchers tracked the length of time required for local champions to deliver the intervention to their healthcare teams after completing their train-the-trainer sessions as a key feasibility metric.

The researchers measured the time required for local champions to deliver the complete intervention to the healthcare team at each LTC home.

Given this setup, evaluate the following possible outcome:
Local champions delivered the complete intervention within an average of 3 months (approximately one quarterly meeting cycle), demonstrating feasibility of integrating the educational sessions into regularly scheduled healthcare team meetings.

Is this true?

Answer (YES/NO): YES